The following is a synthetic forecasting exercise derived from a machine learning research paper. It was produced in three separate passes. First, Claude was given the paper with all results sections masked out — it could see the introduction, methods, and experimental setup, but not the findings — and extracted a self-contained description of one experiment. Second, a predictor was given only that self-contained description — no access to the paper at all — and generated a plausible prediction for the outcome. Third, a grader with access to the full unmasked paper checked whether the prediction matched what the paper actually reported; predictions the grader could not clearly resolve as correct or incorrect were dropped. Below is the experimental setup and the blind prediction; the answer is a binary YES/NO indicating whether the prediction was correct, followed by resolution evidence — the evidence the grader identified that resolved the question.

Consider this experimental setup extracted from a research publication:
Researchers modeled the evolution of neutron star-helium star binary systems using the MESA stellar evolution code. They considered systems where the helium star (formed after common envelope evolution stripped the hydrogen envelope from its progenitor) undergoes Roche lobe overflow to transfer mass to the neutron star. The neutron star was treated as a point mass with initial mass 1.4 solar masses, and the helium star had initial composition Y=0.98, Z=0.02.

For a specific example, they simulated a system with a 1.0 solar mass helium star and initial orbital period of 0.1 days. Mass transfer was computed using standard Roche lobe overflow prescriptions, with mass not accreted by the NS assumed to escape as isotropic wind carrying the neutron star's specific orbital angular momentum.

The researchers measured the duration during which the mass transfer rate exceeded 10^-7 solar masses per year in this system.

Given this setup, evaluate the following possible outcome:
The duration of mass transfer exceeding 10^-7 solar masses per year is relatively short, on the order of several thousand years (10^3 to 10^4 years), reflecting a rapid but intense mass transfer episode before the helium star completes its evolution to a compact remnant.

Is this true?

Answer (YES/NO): NO